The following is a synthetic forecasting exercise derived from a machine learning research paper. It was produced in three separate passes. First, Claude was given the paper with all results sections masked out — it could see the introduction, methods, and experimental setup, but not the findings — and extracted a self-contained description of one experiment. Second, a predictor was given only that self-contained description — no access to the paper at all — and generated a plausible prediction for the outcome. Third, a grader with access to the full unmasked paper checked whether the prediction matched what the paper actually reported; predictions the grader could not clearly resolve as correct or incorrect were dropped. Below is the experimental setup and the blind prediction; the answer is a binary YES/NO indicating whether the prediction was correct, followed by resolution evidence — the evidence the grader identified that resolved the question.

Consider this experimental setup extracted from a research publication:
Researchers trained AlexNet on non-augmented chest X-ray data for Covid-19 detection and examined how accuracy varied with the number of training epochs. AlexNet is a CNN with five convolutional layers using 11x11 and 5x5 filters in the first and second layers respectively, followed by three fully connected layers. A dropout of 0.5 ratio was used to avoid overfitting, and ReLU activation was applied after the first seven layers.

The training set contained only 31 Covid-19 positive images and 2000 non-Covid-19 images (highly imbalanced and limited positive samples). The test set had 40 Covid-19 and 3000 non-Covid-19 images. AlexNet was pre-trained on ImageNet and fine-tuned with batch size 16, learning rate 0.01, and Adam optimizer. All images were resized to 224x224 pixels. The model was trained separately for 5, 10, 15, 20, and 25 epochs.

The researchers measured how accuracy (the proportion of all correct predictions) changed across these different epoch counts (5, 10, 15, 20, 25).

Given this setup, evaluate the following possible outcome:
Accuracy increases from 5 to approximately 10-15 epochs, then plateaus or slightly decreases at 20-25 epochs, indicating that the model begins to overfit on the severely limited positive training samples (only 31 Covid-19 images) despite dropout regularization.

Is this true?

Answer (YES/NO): NO